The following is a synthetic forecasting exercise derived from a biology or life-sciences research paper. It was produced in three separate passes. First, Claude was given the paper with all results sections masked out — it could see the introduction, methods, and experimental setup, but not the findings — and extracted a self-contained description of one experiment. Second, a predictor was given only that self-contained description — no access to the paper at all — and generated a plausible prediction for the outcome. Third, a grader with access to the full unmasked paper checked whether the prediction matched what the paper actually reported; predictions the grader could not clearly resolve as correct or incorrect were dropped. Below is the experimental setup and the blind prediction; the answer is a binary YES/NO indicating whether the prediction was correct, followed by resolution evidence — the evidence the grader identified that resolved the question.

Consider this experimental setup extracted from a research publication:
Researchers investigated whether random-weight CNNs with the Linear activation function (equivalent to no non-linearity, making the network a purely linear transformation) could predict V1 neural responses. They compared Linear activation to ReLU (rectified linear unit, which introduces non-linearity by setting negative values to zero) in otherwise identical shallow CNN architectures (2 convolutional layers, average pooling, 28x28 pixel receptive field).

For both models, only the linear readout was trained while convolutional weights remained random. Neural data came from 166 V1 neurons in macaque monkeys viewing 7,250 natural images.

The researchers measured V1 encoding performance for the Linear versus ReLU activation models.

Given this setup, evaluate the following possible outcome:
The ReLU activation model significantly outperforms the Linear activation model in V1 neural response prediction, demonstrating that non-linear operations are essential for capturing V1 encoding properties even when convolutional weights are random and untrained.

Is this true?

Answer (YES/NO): YES